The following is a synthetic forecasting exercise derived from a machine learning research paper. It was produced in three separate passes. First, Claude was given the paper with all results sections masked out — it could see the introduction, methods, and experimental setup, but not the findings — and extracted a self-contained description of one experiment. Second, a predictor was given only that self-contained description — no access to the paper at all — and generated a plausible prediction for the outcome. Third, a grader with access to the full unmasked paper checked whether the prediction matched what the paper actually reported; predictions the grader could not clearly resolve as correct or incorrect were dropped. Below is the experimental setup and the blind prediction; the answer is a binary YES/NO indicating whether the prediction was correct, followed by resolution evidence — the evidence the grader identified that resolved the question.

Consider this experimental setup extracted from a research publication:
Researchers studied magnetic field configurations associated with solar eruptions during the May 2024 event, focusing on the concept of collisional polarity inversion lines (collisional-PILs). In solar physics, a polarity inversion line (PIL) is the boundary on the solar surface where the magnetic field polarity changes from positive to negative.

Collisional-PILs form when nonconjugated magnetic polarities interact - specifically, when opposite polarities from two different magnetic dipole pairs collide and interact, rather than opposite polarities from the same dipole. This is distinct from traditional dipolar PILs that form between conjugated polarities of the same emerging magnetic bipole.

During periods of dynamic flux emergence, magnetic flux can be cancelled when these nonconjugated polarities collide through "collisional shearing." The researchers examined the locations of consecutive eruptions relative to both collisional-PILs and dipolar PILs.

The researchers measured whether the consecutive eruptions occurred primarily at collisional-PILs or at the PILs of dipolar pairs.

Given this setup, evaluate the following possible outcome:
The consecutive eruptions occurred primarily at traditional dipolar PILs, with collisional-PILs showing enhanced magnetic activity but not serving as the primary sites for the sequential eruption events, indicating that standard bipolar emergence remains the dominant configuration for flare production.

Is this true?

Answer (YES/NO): NO